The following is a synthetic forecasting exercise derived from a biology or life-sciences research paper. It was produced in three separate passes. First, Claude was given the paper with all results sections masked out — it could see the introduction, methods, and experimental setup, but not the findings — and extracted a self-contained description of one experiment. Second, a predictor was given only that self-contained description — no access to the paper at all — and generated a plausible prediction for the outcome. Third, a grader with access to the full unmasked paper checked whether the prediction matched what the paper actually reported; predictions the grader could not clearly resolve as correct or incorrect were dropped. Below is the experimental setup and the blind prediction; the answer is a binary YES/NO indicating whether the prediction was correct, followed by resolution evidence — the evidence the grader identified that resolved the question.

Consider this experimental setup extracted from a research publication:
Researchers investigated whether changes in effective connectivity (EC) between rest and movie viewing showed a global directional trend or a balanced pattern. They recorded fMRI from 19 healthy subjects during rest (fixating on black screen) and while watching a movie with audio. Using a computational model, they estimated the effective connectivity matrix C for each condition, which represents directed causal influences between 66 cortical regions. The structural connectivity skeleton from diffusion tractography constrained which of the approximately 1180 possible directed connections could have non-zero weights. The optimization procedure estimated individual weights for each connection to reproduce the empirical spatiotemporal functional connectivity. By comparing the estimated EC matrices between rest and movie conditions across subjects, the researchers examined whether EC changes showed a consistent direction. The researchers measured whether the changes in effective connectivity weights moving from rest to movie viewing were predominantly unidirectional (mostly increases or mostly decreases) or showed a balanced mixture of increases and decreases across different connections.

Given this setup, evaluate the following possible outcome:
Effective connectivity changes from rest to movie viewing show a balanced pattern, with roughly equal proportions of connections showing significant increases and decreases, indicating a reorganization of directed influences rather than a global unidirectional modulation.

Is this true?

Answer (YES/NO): NO